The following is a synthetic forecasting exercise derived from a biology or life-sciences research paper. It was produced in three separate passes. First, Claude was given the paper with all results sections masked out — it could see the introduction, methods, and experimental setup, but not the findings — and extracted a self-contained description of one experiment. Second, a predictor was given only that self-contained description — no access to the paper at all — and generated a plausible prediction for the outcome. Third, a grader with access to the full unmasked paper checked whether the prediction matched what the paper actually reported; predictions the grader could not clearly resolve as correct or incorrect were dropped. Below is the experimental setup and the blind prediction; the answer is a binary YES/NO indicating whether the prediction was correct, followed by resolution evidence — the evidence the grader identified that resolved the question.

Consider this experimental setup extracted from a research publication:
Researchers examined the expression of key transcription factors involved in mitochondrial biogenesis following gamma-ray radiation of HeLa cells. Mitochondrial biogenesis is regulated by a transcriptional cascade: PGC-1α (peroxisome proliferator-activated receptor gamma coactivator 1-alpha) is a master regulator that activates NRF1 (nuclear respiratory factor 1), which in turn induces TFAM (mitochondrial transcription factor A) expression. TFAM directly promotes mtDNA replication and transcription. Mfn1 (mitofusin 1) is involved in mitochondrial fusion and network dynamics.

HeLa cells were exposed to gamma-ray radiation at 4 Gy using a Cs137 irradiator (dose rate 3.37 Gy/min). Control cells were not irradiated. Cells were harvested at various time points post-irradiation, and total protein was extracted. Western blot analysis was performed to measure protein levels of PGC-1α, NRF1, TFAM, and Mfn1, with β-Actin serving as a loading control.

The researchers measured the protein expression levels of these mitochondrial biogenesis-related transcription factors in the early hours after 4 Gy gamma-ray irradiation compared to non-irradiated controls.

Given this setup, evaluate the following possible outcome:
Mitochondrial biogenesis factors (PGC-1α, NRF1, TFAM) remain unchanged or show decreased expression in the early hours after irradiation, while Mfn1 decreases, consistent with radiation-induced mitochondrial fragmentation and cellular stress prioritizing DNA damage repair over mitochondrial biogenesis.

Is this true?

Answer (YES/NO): NO